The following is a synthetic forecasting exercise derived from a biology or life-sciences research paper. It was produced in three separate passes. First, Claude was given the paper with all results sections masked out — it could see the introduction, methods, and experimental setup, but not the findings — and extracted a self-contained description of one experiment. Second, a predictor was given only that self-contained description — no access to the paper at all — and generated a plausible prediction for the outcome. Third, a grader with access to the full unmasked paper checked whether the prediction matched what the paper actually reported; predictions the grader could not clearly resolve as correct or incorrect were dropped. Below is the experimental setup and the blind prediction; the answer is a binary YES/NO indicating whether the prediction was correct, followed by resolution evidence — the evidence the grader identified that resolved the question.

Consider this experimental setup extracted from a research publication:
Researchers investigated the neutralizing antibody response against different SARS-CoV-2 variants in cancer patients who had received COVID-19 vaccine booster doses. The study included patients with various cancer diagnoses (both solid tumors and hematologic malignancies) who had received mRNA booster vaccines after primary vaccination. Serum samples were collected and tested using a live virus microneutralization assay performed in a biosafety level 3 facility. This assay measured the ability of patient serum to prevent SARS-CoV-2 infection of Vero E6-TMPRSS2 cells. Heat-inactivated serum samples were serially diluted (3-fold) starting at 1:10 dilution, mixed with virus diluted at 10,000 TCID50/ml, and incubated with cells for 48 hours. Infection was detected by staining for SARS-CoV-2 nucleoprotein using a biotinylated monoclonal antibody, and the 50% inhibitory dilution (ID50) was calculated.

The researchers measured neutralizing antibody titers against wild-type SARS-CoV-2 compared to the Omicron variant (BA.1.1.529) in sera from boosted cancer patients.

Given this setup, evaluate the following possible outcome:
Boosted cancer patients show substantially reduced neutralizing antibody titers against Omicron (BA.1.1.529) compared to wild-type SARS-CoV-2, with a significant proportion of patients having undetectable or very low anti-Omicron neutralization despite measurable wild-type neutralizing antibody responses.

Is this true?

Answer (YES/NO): YES